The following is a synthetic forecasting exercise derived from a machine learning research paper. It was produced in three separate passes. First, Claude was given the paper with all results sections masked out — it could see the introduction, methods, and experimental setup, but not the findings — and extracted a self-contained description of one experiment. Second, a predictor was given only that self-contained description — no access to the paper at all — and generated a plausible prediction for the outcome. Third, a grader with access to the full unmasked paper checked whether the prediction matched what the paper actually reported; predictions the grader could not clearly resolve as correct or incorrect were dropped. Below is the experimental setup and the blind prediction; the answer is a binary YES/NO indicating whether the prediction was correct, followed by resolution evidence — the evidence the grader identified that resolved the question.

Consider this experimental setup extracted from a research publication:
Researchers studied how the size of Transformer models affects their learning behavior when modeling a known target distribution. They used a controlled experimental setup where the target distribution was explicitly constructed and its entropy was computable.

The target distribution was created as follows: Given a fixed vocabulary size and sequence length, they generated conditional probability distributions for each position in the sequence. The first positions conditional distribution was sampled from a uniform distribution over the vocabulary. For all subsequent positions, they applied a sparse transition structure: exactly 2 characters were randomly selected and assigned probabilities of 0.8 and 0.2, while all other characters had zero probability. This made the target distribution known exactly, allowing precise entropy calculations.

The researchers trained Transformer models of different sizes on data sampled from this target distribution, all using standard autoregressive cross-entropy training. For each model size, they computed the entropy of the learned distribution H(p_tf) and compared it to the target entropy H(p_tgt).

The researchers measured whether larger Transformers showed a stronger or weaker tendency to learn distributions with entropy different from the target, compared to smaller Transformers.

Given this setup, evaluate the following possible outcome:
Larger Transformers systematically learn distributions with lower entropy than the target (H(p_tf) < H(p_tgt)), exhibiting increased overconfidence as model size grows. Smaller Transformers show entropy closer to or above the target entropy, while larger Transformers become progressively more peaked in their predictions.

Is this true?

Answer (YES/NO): YES